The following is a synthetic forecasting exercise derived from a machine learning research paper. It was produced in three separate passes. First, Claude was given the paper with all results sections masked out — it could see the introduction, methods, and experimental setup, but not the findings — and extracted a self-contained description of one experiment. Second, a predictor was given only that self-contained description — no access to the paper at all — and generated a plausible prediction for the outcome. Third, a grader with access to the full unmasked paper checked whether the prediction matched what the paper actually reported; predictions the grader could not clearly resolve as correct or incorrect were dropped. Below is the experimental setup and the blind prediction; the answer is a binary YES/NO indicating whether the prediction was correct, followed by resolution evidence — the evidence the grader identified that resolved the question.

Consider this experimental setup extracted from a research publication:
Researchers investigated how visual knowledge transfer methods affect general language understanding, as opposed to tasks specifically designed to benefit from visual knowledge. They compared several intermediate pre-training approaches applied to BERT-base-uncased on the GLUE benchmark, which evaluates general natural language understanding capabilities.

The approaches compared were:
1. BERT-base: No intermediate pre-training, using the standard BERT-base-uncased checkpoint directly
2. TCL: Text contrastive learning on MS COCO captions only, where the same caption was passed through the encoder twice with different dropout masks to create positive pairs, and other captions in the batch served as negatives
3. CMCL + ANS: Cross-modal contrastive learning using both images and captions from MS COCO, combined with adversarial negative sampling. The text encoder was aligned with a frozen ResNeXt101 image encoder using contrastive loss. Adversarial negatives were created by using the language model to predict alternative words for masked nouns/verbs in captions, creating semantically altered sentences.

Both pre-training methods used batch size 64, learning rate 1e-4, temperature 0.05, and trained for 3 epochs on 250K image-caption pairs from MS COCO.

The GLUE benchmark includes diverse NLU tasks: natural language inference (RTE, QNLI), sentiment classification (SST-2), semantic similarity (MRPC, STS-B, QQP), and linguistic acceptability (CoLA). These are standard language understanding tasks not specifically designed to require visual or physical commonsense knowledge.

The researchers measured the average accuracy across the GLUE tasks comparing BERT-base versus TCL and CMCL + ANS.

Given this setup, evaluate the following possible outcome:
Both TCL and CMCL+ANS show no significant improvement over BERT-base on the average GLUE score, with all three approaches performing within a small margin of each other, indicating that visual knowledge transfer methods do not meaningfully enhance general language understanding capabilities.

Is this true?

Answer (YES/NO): NO